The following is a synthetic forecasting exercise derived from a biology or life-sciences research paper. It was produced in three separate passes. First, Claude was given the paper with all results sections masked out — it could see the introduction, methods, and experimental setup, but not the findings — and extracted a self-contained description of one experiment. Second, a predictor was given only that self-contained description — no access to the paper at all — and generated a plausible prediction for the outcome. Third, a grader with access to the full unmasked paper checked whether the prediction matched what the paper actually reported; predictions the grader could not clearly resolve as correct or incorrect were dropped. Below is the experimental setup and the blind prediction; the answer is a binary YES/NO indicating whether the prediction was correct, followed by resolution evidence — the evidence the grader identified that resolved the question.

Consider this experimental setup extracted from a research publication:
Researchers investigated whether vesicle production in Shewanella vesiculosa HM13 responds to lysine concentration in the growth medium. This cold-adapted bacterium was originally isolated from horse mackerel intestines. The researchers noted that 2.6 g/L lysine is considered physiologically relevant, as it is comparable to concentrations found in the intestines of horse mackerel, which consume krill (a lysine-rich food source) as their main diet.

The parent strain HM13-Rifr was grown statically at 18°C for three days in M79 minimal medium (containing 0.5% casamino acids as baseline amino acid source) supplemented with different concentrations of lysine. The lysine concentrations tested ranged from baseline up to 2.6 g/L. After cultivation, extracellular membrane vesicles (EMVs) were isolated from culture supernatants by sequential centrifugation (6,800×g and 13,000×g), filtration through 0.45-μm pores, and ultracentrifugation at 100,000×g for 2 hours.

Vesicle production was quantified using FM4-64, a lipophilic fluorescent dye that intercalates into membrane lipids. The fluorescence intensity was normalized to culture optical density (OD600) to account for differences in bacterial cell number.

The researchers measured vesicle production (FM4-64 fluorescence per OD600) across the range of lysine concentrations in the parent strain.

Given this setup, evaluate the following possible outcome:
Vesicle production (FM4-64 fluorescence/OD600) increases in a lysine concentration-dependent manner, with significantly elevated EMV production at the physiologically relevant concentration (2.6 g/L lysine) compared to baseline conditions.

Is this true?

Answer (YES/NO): YES